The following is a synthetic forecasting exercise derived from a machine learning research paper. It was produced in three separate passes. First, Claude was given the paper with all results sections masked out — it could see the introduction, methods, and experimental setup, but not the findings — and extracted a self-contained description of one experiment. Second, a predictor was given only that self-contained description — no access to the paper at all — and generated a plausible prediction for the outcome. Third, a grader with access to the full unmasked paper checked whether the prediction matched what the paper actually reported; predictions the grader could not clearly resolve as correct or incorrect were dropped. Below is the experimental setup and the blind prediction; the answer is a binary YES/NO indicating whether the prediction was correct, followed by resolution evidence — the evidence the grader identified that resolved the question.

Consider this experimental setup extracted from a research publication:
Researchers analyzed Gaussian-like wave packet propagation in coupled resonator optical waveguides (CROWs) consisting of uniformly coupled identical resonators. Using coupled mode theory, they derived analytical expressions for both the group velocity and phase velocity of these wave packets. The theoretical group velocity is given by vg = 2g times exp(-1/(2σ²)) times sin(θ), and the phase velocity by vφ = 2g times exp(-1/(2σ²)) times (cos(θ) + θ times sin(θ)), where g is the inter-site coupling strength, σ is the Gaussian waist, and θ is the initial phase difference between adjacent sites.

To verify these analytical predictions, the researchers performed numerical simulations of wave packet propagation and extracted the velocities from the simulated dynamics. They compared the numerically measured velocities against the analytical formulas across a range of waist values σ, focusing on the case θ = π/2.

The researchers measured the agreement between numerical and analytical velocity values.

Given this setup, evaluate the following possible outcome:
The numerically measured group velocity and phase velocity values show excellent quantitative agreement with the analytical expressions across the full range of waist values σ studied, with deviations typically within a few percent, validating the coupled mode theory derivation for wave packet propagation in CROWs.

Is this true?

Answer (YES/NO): YES